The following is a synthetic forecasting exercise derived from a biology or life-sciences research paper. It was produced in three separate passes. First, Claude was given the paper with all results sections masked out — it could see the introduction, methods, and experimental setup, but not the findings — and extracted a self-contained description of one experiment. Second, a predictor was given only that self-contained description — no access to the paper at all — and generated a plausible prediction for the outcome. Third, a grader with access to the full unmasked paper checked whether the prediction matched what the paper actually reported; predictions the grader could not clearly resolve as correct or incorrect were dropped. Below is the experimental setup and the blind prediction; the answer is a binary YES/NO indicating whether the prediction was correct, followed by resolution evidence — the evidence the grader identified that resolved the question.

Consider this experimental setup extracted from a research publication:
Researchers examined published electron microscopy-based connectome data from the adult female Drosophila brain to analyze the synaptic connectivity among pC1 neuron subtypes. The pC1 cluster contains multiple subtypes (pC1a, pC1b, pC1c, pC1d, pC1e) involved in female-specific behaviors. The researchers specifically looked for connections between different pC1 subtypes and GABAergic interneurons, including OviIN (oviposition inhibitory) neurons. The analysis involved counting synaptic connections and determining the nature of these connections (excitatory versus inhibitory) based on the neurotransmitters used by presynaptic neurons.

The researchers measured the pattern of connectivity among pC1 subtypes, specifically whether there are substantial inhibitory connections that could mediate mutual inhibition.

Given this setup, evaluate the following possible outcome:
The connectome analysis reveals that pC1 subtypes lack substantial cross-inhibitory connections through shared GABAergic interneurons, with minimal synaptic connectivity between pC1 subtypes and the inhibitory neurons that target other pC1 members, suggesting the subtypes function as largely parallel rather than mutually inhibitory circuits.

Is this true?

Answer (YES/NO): NO